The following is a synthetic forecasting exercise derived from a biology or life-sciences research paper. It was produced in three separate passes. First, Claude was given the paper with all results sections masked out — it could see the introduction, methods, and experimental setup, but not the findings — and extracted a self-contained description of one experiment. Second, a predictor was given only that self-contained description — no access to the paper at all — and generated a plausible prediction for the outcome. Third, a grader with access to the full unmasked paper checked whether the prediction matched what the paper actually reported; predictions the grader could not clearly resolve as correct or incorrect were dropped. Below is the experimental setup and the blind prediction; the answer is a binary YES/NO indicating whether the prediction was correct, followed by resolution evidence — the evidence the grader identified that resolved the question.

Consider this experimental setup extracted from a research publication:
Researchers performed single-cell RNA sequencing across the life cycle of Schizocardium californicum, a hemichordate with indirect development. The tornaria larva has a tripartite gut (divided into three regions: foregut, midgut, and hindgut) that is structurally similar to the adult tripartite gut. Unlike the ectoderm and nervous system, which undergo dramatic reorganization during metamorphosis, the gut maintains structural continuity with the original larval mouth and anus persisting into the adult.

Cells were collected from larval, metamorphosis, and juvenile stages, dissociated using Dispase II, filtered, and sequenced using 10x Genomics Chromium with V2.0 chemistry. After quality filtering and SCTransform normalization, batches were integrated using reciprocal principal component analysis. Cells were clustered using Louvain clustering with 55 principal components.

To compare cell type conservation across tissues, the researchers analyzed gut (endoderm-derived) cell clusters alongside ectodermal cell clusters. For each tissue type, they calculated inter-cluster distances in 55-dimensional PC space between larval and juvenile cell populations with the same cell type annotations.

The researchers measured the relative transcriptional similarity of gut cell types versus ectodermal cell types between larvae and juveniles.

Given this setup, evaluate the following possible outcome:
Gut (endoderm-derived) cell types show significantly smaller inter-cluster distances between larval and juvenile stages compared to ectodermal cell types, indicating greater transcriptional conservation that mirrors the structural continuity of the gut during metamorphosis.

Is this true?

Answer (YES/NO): NO